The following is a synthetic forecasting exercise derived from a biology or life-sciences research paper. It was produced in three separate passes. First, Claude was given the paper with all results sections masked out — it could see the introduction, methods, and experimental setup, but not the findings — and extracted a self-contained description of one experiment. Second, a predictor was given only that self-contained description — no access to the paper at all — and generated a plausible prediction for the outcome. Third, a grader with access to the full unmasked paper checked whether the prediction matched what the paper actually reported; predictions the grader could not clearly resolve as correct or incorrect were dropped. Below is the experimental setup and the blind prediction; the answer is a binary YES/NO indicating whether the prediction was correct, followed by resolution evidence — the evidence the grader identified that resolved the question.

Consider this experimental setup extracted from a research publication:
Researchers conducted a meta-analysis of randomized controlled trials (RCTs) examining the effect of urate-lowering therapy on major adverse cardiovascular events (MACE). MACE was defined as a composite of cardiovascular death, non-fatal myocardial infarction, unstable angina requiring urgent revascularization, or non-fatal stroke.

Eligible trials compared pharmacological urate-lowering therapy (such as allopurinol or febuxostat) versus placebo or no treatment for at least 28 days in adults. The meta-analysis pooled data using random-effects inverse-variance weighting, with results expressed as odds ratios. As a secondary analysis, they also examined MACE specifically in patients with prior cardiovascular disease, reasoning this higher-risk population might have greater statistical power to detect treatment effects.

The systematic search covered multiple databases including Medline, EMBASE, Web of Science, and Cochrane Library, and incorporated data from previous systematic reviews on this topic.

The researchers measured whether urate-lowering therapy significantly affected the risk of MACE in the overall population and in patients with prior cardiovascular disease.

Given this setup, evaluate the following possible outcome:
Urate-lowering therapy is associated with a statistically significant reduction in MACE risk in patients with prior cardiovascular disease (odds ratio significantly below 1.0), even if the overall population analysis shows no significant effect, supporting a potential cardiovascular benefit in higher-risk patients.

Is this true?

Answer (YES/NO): YES